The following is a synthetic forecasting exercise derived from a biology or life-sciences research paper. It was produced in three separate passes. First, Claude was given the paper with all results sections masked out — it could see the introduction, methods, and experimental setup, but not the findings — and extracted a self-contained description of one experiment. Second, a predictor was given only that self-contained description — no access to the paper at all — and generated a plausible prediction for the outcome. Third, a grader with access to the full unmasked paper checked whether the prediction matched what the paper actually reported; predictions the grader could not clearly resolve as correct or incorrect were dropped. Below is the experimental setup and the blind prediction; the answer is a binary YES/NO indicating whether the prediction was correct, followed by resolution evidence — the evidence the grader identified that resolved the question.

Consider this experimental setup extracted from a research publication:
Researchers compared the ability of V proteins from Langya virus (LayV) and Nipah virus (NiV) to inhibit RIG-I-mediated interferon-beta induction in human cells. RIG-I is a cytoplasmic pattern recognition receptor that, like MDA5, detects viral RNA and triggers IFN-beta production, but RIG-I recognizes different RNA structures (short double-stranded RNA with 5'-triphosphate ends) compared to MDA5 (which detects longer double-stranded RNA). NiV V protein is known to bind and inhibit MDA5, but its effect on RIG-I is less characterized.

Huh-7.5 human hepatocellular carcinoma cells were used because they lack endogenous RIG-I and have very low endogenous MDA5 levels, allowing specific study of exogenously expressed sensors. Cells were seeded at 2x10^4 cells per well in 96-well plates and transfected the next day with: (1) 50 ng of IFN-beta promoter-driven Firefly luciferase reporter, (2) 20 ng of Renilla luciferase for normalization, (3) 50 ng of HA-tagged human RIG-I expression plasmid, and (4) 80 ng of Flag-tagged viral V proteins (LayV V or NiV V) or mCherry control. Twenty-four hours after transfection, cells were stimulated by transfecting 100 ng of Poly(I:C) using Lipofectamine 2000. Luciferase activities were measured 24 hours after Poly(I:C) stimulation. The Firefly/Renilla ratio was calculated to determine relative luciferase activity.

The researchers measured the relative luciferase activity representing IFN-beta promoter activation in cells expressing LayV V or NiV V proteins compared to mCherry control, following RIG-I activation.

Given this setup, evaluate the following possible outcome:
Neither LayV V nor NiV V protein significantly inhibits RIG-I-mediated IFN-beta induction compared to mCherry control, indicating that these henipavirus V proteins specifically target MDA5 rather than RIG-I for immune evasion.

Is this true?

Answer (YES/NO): YES